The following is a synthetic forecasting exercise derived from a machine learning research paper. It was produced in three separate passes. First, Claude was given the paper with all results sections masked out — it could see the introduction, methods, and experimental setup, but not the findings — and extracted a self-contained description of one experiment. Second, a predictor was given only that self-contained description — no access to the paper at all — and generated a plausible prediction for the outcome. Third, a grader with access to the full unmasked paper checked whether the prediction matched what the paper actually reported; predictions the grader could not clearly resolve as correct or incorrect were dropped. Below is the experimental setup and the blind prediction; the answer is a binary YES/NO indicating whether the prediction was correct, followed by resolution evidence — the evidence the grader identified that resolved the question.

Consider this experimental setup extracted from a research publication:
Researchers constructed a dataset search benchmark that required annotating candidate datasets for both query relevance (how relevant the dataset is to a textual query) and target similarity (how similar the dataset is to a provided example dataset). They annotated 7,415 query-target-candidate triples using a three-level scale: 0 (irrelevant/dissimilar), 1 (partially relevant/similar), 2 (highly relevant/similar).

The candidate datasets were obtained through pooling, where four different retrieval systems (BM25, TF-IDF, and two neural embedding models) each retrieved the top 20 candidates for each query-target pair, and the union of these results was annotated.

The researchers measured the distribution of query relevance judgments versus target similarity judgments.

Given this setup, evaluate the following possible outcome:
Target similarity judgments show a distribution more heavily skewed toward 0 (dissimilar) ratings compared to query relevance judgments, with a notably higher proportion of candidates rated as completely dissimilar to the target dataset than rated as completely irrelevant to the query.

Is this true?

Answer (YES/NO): NO